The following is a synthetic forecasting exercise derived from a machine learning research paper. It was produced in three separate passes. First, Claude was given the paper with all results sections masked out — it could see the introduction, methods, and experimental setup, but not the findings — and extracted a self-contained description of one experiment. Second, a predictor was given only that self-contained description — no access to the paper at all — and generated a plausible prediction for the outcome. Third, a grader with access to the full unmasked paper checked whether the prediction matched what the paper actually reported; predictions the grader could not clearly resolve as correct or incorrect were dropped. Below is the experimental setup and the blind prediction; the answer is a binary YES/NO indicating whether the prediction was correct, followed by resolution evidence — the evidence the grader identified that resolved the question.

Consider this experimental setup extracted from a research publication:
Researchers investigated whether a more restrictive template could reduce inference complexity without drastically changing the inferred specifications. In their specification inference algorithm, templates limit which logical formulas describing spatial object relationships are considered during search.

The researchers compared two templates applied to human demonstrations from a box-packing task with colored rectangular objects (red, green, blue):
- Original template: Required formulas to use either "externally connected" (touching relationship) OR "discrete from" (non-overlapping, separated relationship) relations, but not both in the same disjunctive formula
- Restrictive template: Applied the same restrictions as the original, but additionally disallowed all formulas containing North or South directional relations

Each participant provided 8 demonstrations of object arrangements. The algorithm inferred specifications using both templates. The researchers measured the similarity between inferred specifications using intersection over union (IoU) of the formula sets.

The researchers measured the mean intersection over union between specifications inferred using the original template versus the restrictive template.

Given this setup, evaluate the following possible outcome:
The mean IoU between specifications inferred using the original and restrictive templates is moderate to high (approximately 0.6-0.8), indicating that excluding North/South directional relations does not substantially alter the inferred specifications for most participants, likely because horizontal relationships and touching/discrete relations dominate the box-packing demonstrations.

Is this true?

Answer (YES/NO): YES